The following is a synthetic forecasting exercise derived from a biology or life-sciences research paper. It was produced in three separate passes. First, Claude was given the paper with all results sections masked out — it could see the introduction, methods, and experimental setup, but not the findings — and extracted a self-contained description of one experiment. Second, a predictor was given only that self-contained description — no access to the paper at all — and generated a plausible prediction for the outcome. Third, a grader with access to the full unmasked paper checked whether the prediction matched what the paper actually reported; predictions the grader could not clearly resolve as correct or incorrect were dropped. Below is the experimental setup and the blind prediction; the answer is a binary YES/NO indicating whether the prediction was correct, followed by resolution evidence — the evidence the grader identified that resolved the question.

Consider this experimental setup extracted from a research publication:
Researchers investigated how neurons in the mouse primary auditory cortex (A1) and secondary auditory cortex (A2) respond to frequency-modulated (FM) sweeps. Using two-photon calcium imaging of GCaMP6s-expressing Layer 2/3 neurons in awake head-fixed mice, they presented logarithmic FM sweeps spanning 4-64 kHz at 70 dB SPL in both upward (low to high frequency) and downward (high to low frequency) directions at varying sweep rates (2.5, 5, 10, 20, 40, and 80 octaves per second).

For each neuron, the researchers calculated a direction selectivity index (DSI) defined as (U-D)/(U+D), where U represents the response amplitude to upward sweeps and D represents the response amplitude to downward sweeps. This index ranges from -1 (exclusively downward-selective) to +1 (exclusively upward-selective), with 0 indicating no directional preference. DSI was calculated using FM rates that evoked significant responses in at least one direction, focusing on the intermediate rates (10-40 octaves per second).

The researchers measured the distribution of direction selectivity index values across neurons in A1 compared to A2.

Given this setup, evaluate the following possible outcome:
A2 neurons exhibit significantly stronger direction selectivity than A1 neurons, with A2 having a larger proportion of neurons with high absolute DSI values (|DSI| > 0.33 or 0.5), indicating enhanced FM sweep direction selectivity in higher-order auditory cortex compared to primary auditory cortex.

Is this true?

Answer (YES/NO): NO